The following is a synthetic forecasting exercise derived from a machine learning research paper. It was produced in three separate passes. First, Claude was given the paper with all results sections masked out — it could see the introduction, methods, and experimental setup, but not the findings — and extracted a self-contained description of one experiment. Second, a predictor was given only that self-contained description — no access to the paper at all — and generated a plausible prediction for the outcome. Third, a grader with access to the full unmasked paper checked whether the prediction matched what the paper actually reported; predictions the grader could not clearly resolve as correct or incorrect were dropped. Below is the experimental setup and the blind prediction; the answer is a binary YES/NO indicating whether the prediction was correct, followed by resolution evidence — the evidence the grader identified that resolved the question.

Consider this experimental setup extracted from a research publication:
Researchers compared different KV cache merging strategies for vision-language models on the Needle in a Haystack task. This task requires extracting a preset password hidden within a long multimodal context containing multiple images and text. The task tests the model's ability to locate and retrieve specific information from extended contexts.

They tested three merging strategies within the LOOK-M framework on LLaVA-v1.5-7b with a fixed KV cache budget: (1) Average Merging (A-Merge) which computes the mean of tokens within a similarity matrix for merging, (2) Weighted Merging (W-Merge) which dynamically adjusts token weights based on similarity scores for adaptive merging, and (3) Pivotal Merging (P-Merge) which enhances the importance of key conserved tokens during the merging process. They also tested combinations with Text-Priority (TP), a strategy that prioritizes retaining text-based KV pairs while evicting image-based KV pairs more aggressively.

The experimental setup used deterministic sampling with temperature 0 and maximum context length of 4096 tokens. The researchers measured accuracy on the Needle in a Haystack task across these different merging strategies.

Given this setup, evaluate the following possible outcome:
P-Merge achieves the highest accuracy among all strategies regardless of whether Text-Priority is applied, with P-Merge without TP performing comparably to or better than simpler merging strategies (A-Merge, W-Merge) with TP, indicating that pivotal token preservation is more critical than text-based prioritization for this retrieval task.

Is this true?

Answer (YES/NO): NO